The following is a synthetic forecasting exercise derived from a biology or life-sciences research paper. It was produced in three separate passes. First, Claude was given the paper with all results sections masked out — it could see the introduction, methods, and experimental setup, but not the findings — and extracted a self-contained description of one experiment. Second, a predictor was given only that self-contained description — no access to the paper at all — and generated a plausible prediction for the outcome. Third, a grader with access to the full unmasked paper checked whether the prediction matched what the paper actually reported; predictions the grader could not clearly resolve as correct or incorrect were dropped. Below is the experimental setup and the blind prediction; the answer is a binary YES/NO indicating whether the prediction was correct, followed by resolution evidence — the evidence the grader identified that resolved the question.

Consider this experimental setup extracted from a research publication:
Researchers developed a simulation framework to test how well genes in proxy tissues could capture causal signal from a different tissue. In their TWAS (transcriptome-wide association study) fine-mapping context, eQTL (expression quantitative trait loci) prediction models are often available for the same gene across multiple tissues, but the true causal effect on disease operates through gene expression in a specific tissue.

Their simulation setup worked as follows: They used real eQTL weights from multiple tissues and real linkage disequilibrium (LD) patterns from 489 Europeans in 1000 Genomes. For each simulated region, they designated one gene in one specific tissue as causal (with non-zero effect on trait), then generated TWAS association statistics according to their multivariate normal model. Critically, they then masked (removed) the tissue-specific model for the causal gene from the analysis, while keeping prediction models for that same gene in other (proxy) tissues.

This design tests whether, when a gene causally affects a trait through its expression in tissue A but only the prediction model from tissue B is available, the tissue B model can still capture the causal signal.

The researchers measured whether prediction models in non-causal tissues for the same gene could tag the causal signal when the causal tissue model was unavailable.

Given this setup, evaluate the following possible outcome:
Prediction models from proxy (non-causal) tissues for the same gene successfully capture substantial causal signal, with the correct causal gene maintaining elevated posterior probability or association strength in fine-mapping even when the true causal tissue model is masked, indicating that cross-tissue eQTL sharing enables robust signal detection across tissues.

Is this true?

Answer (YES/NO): YES